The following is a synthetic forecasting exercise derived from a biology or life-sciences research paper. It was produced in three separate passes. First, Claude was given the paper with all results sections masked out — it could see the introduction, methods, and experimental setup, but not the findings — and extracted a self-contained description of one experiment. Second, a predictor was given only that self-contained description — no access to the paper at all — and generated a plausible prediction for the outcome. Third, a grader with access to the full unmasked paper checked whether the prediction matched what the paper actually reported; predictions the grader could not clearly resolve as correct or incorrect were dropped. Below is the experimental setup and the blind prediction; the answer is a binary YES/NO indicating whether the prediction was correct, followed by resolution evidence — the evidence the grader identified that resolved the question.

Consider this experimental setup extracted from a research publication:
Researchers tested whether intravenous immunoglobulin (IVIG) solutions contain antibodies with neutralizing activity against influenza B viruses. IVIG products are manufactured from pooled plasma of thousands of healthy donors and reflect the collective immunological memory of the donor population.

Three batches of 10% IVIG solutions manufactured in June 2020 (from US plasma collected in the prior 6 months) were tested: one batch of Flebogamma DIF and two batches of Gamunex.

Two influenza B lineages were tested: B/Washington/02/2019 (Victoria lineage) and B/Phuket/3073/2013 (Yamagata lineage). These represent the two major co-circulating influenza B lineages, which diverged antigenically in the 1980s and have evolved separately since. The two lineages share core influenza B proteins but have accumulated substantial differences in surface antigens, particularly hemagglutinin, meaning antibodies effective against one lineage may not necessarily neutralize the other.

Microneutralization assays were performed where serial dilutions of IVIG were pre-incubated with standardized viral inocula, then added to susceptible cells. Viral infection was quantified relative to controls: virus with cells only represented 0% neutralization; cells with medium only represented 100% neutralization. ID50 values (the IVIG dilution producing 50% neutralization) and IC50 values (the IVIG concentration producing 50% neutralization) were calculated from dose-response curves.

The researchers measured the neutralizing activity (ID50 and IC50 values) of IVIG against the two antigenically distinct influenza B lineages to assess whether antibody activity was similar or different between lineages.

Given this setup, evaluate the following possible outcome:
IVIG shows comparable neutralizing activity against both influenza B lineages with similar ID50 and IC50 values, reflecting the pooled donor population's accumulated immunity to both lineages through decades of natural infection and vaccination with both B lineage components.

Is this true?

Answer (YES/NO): NO